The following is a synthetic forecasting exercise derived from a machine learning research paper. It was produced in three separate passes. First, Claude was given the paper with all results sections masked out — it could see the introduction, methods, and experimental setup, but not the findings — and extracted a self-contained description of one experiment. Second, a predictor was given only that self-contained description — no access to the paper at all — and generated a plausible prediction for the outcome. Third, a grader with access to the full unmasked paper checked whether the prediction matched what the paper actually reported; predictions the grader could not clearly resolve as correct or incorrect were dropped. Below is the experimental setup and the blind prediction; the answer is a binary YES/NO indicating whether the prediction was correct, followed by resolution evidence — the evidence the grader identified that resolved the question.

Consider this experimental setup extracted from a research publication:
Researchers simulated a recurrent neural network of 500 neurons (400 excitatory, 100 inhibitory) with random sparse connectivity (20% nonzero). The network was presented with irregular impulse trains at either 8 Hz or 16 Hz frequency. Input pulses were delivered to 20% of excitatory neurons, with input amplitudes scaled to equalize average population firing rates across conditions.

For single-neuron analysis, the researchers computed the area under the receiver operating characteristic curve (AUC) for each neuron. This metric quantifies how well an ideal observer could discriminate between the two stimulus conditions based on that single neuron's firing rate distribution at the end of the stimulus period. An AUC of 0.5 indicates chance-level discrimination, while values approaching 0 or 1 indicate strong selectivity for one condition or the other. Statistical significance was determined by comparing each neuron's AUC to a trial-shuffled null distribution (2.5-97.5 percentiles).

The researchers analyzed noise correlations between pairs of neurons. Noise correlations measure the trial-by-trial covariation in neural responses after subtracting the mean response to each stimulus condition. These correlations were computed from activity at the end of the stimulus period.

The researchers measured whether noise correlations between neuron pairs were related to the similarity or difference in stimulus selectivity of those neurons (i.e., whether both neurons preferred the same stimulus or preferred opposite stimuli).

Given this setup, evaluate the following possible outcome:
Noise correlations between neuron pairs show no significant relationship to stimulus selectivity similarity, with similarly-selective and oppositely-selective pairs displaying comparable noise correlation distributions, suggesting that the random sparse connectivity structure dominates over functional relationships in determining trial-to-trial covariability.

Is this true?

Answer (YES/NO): NO